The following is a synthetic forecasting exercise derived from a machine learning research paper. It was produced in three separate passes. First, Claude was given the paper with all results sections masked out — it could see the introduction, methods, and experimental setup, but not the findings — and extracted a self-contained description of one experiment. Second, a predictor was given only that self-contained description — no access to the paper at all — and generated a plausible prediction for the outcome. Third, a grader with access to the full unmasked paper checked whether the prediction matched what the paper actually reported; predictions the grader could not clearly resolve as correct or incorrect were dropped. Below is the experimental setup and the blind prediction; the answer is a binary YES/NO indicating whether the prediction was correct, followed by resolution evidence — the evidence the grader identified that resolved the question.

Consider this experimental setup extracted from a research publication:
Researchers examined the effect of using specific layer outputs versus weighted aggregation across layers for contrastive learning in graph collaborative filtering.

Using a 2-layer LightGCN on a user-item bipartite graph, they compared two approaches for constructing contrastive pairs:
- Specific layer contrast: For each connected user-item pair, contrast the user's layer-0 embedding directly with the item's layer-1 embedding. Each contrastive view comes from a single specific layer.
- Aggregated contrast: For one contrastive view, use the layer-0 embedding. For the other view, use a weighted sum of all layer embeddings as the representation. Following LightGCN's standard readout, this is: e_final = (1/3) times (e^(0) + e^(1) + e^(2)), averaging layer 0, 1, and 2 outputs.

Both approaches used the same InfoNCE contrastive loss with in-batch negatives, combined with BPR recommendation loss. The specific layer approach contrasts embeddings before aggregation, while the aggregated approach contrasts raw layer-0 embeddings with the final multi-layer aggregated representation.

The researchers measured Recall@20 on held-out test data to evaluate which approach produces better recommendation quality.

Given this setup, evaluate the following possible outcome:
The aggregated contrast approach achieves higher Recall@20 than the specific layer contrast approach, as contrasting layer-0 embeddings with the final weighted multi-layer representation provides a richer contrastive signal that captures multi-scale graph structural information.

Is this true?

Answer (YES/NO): NO